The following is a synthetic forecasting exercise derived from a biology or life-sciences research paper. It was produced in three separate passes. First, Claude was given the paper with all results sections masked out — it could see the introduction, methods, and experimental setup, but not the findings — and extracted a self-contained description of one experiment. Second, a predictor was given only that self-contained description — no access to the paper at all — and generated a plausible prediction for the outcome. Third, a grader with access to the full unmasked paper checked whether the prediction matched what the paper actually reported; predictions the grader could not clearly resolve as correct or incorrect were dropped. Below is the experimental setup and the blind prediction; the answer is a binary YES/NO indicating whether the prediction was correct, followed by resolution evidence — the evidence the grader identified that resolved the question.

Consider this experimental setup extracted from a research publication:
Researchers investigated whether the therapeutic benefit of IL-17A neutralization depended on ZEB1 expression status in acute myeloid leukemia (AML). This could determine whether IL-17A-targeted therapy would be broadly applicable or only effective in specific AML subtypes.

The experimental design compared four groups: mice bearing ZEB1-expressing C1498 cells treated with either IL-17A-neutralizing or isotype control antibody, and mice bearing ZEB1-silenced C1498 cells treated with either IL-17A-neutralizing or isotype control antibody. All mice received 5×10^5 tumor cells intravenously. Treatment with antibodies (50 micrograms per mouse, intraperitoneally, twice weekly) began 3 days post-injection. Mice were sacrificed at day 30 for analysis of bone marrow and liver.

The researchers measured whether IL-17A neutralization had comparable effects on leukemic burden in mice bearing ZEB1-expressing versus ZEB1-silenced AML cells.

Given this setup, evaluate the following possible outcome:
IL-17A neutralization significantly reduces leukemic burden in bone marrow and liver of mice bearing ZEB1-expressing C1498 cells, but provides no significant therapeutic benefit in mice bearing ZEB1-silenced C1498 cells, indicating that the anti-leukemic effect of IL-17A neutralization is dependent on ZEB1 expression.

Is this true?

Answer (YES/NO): NO